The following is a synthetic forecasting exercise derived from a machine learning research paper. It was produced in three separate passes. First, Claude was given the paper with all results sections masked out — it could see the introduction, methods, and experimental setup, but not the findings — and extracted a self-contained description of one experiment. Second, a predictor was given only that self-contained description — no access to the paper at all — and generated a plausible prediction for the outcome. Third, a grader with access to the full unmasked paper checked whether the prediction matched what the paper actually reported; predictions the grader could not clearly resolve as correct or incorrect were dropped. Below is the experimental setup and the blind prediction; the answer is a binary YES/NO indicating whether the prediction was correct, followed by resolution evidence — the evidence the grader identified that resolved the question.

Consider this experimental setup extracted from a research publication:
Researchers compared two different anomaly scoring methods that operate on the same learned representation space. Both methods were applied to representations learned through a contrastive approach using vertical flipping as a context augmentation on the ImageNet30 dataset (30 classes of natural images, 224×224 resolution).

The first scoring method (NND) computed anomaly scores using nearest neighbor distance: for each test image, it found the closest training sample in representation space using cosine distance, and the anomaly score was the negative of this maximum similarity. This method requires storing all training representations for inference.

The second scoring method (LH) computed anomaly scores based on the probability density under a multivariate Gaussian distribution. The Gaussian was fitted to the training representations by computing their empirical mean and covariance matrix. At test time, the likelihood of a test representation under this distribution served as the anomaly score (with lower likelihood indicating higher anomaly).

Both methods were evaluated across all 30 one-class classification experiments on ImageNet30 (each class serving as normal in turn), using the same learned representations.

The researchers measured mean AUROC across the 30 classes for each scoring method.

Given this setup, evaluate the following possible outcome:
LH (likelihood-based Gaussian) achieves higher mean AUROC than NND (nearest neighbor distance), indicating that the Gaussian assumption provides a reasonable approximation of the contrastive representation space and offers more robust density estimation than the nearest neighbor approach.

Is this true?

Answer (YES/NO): NO